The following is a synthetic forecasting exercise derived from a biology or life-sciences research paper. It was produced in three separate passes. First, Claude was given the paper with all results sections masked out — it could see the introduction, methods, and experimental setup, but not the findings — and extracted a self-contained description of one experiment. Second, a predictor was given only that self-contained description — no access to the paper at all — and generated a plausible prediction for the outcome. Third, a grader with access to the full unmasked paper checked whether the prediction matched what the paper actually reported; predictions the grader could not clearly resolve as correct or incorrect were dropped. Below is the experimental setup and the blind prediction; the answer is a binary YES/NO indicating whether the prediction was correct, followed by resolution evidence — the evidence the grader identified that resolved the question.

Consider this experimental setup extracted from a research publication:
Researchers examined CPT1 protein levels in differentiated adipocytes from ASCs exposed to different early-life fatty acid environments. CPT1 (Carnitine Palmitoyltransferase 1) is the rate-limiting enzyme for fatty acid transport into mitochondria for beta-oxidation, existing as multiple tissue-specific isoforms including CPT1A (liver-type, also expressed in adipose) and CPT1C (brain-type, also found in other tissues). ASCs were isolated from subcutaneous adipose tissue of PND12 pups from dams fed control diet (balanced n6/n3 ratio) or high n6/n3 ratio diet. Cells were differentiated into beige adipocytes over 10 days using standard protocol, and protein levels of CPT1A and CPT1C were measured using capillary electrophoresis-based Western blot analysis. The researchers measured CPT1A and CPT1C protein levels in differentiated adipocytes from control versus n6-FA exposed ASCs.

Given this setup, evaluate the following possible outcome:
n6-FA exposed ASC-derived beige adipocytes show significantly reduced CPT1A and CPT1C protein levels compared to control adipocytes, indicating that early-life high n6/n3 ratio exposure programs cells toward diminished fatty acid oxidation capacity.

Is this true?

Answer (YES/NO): NO